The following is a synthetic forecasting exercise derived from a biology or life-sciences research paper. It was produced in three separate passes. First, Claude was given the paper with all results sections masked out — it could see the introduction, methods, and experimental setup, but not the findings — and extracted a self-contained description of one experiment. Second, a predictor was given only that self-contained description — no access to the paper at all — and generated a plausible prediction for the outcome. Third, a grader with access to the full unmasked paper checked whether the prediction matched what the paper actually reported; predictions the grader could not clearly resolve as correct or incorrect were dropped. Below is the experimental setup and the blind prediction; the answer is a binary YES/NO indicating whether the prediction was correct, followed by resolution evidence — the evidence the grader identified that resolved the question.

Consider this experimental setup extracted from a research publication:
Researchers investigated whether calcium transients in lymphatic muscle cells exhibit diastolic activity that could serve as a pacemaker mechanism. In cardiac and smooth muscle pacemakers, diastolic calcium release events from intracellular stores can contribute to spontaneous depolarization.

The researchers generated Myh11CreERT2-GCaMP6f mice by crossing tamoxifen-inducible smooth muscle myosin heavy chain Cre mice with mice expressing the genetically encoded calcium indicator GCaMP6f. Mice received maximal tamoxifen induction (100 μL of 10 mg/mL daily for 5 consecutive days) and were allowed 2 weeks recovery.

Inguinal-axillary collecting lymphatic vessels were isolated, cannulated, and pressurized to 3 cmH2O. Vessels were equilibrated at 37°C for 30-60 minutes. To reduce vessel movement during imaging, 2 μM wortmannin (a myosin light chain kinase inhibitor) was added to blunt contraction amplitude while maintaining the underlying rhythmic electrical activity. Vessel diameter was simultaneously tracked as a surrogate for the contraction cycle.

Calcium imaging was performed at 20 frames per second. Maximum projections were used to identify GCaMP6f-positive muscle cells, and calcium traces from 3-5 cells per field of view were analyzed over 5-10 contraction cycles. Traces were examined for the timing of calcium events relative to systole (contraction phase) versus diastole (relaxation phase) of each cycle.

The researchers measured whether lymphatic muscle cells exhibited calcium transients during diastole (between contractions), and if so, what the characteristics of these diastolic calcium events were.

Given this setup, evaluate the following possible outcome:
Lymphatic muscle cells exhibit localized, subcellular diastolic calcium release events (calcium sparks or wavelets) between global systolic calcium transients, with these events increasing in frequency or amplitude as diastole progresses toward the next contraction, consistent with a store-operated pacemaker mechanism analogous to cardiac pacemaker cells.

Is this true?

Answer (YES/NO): NO